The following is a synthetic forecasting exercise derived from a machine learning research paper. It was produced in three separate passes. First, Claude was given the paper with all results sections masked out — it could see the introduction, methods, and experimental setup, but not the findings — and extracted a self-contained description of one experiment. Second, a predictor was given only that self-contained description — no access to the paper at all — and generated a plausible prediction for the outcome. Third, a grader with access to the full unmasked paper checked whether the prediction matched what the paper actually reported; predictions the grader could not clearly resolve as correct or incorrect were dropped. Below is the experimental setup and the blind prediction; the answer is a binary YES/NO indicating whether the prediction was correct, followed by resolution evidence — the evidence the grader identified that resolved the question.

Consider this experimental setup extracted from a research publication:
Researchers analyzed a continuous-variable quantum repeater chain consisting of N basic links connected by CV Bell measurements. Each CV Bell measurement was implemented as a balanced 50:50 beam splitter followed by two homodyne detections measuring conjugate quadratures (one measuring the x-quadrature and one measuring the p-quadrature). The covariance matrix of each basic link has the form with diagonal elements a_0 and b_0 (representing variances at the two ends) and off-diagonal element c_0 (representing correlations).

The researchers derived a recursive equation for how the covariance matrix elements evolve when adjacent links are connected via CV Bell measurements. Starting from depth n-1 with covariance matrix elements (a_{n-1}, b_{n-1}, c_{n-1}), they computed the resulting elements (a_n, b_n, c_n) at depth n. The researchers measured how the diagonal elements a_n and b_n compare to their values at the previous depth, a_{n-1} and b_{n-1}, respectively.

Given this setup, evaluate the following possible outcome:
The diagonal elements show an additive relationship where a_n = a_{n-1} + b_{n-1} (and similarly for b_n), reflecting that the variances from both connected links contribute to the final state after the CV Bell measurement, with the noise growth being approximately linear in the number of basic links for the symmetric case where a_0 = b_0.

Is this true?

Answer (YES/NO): NO